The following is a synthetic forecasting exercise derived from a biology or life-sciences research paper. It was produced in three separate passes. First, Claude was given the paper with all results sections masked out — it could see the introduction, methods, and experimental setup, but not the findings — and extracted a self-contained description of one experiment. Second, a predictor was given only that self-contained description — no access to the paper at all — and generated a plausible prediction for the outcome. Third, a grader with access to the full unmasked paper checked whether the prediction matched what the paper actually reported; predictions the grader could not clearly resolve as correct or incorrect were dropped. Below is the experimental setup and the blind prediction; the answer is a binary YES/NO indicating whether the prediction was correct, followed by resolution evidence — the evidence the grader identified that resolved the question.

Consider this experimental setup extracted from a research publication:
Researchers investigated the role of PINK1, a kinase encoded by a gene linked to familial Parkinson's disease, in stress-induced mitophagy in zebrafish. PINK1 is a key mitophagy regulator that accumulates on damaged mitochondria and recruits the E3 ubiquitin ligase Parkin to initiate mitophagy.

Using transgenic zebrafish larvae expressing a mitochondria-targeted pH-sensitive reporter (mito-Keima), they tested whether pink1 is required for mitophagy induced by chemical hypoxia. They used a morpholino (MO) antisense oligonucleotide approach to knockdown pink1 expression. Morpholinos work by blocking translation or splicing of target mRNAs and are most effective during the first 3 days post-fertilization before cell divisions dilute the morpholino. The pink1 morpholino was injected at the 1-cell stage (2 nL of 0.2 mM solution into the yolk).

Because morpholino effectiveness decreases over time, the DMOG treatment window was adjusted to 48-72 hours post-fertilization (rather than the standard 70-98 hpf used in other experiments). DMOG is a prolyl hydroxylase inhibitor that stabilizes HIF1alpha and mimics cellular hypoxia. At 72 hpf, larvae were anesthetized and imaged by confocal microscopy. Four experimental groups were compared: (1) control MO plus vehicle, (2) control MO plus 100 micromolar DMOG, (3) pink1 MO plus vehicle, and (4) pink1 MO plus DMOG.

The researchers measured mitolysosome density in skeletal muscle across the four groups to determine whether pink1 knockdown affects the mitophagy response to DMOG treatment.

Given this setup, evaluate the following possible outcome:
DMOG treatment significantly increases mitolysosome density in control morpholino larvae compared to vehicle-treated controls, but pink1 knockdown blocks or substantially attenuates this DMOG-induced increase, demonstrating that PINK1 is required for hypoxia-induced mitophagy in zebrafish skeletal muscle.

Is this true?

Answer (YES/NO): NO